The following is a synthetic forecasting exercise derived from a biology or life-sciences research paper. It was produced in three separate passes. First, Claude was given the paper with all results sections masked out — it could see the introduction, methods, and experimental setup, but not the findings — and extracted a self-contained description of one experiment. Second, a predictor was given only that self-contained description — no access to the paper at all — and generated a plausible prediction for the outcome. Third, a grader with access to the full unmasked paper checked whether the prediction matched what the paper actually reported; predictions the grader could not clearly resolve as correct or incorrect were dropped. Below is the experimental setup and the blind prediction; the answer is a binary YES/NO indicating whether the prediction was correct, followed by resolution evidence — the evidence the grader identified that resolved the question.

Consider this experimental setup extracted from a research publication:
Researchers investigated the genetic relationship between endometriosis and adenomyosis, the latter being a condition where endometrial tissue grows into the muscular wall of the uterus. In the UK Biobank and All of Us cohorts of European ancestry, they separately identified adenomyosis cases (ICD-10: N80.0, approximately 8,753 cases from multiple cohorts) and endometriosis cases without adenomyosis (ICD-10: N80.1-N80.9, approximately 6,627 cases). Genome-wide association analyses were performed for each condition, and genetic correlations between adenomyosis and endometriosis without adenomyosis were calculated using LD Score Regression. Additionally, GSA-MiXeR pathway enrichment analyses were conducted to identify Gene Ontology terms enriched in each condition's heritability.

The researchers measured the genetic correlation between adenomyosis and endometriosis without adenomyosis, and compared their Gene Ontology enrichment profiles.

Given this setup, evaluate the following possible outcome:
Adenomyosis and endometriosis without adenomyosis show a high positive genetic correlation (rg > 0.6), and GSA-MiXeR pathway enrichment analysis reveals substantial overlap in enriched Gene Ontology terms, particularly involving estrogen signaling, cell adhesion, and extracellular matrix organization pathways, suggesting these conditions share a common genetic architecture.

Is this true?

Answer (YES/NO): NO